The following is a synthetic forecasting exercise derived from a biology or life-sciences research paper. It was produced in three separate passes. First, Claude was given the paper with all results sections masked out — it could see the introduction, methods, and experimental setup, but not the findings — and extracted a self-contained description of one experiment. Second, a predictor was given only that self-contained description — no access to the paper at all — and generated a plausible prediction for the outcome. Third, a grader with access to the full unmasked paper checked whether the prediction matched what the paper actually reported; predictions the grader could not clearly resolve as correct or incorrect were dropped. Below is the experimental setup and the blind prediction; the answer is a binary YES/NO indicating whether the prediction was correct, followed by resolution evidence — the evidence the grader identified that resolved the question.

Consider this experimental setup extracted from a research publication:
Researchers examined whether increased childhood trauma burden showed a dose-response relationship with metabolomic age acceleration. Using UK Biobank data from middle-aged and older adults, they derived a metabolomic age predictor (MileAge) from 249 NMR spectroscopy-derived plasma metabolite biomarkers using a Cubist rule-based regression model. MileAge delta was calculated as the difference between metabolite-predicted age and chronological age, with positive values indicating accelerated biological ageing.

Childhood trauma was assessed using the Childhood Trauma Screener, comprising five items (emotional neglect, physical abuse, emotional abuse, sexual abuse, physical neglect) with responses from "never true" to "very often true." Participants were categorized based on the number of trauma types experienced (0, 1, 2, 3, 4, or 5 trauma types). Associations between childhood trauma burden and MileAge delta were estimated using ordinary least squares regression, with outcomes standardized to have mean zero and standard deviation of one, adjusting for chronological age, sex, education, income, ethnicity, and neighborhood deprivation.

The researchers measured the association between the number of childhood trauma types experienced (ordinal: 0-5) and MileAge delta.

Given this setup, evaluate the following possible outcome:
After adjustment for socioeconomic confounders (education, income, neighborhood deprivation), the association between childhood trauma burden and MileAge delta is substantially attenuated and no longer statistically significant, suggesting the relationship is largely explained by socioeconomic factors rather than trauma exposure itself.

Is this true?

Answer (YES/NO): NO